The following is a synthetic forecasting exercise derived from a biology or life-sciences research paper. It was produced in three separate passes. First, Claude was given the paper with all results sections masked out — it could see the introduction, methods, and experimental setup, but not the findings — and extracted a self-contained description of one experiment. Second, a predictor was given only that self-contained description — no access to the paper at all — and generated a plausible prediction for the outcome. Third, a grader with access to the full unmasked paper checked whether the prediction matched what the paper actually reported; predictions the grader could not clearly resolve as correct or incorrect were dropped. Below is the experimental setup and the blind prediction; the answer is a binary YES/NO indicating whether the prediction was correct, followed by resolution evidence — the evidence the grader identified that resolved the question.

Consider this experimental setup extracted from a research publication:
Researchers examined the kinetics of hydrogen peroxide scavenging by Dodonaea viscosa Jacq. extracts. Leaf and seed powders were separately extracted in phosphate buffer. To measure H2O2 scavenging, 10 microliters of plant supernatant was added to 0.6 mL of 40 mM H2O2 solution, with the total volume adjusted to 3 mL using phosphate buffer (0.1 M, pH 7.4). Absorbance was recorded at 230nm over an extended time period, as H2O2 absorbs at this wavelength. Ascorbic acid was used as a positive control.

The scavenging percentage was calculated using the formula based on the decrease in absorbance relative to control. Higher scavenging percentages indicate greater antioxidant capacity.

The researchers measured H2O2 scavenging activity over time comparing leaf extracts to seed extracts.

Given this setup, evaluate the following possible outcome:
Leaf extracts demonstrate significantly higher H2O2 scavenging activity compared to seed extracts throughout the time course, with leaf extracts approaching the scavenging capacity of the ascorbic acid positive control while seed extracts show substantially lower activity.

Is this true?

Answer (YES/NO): NO